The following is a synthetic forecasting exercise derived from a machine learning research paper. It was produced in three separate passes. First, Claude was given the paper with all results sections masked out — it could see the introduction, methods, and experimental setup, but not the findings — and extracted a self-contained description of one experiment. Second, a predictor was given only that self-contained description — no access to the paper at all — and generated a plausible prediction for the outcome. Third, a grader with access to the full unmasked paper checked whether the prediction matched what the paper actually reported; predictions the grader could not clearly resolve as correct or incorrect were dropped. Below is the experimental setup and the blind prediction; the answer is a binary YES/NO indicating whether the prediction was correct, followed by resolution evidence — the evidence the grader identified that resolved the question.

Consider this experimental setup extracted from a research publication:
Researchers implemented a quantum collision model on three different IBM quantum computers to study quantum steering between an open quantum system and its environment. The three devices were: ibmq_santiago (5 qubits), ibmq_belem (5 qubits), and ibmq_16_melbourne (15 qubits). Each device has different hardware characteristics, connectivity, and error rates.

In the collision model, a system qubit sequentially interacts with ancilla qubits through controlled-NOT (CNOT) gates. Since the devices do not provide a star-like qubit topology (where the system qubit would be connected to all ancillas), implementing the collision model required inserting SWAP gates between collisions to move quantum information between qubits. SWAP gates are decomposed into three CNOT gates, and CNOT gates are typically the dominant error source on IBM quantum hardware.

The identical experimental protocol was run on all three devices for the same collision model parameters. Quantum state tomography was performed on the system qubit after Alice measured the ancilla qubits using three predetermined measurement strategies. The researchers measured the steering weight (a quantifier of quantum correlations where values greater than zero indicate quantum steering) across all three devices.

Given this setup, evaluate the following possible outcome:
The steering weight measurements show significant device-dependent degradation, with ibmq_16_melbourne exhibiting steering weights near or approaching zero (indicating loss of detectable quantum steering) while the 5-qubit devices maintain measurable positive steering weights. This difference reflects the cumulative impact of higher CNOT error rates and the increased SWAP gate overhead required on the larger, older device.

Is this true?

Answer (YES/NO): YES